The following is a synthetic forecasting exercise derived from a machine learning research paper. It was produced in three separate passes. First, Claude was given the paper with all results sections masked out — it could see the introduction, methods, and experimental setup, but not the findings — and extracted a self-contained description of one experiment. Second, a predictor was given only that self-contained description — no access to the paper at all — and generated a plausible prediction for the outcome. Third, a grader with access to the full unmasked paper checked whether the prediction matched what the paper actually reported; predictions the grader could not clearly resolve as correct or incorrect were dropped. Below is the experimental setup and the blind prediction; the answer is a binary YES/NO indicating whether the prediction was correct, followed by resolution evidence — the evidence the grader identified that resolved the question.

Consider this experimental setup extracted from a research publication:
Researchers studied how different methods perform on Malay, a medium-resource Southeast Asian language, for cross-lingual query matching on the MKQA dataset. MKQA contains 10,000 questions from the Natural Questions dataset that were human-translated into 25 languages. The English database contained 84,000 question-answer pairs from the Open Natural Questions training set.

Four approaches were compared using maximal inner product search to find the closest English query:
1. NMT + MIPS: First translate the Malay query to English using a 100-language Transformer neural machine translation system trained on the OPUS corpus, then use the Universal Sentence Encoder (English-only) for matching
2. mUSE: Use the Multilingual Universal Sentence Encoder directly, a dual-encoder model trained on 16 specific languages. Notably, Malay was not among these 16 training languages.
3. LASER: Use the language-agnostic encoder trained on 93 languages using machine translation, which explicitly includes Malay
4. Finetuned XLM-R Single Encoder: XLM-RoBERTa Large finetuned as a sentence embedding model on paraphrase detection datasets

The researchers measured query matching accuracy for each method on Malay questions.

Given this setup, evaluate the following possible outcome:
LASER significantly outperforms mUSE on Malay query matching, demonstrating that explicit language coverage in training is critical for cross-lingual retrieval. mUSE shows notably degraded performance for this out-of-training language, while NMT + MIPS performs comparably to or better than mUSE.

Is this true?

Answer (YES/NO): NO